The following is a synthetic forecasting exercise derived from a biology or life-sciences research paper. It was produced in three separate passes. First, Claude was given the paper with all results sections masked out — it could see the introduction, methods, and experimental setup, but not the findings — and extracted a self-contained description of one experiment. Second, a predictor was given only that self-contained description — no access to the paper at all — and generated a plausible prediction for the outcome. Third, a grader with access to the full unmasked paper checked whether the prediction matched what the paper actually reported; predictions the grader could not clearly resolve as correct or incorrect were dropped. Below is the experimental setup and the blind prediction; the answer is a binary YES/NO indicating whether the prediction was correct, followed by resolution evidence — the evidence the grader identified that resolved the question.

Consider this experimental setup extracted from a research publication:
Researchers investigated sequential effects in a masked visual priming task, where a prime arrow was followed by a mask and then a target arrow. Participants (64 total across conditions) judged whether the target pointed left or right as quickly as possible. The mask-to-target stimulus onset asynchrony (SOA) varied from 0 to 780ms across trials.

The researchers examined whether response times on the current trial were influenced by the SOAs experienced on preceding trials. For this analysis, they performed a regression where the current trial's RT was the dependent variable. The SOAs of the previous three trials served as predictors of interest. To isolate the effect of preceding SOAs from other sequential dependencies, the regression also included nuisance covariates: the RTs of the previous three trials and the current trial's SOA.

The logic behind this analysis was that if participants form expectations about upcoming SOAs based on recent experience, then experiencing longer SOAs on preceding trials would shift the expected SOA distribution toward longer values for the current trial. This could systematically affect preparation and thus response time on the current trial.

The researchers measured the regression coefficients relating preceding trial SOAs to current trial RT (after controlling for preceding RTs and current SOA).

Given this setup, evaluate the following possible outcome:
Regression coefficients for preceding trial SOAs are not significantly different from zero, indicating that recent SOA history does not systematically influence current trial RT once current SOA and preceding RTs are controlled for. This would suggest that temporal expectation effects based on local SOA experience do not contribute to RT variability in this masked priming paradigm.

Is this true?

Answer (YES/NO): NO